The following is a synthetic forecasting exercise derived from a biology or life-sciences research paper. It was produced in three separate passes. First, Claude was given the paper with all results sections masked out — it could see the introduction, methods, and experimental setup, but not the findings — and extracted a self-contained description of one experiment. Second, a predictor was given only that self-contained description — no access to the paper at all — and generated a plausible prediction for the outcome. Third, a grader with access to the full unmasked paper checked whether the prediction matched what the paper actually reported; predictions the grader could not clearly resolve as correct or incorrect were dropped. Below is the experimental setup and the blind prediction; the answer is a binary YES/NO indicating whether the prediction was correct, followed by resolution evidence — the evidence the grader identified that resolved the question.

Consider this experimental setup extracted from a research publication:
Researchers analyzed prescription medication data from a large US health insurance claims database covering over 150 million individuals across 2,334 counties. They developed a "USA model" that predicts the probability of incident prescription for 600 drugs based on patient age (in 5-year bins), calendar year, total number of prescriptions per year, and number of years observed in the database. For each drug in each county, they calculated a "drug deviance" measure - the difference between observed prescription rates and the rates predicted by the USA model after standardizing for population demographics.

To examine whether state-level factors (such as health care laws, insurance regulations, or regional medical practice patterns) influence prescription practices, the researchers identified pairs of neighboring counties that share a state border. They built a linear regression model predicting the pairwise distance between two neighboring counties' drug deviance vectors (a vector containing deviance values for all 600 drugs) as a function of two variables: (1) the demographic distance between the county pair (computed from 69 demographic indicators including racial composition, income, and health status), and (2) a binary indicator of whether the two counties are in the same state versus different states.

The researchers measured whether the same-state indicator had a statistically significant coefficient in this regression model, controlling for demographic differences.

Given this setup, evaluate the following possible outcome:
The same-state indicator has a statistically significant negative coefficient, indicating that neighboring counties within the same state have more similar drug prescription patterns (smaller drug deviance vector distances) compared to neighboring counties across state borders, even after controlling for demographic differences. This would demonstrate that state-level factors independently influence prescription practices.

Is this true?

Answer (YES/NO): YES